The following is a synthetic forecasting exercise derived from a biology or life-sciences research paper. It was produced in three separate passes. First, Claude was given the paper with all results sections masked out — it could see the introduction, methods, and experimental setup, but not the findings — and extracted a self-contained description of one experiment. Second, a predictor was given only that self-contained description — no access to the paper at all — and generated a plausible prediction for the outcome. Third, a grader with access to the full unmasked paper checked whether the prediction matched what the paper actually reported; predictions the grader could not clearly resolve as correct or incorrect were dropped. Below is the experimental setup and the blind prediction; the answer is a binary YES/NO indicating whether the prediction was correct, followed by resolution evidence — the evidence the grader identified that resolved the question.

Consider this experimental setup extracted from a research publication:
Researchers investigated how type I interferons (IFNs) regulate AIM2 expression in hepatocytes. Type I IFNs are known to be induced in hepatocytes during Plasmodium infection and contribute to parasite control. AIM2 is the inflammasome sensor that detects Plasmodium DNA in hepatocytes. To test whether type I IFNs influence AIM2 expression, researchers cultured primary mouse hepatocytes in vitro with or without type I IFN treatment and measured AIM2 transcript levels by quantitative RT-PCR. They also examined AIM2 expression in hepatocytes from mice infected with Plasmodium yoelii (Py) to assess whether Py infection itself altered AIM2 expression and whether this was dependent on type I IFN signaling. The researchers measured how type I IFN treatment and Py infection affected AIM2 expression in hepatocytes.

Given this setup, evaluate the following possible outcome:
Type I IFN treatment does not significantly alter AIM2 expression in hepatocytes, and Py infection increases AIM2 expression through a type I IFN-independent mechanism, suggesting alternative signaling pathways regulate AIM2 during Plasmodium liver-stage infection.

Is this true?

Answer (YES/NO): NO